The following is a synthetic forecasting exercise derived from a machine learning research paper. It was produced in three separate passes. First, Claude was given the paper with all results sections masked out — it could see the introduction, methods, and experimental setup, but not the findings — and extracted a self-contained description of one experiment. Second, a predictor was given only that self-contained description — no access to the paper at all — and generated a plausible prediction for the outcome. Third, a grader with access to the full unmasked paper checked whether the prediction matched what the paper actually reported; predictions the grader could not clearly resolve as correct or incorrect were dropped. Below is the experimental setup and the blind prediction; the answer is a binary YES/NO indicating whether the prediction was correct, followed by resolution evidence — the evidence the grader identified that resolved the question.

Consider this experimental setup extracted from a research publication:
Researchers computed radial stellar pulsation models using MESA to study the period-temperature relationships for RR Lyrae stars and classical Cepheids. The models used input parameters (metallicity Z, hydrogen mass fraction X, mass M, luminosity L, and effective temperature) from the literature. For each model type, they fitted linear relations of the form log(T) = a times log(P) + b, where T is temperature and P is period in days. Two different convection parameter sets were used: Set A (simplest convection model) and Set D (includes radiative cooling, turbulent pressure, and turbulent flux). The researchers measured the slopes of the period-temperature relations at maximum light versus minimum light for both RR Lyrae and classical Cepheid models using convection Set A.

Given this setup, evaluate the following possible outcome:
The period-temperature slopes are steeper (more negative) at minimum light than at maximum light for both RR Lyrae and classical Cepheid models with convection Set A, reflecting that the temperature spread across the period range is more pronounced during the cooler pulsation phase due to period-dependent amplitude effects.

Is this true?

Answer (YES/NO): NO